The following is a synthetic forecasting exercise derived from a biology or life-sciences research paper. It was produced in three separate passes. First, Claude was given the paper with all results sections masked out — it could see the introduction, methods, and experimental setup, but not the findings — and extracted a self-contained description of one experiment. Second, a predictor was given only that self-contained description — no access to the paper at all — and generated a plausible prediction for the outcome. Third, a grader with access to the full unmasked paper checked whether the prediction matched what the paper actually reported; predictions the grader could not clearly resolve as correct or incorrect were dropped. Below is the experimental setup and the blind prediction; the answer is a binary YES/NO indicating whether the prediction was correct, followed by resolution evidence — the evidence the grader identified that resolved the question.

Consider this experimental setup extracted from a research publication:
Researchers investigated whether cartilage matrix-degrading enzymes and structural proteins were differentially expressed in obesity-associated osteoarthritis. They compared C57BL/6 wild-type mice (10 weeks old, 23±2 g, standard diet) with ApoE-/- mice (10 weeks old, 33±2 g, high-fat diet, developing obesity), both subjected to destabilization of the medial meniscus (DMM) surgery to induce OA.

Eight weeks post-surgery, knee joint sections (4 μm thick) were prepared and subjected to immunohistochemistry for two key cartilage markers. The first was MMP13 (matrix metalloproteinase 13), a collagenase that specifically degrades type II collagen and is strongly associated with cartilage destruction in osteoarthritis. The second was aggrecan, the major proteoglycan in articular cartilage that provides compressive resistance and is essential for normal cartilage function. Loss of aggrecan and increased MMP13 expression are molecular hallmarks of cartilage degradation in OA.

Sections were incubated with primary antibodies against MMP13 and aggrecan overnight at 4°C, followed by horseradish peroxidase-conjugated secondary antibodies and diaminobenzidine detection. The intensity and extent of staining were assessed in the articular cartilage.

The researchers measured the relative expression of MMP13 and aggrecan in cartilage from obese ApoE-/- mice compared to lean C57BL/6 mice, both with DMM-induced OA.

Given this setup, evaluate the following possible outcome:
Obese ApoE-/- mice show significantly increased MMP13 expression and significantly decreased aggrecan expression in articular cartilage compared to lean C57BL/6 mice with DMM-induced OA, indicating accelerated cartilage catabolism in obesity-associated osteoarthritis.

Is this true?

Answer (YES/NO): YES